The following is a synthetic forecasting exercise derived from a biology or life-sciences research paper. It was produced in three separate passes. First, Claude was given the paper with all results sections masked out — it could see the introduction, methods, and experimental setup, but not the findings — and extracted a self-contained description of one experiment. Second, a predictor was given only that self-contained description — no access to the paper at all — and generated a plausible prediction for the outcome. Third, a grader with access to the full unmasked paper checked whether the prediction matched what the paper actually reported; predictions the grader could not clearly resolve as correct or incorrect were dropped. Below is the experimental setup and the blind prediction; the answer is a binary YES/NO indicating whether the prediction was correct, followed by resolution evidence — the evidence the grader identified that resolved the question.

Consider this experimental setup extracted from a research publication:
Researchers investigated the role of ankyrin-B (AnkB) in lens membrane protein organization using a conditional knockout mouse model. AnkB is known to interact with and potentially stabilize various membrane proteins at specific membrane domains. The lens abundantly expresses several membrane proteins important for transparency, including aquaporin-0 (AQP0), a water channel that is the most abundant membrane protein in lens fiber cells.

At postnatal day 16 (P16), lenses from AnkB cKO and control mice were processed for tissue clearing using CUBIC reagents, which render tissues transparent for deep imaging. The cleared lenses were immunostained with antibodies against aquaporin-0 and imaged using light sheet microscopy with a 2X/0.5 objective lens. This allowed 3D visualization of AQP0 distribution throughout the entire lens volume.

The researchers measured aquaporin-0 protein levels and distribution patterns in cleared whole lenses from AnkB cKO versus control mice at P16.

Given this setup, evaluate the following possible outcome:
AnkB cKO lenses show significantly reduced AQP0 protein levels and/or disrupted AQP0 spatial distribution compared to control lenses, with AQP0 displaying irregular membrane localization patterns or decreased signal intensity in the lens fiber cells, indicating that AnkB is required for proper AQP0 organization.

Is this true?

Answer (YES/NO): YES